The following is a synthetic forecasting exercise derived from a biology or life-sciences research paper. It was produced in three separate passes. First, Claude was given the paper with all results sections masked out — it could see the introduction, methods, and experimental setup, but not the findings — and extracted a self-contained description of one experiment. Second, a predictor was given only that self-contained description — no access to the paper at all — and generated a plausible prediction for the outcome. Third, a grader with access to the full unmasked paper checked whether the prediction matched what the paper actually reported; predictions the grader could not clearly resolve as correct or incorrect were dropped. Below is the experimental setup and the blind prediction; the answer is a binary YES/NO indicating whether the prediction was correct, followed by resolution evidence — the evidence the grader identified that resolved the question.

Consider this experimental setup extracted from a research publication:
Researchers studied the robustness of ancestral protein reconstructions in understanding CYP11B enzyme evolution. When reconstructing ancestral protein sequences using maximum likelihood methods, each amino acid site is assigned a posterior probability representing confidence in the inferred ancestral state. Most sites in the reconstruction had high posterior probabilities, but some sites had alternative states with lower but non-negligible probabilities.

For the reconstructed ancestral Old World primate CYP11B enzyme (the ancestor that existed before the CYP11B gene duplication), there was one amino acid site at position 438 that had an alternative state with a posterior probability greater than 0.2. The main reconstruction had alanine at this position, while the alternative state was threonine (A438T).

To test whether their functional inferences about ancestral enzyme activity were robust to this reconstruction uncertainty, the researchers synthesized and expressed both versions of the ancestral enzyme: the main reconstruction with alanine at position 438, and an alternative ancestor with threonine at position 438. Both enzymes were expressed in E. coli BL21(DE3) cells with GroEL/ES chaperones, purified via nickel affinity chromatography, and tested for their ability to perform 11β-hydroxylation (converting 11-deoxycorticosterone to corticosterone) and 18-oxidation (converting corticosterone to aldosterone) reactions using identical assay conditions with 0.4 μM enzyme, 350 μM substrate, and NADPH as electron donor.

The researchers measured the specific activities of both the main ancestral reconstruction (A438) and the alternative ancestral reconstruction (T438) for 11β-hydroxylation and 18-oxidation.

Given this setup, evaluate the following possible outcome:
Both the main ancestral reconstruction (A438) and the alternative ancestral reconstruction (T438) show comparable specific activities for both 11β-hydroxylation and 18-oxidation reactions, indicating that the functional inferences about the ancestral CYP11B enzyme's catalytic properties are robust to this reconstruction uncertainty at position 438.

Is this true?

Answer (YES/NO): YES